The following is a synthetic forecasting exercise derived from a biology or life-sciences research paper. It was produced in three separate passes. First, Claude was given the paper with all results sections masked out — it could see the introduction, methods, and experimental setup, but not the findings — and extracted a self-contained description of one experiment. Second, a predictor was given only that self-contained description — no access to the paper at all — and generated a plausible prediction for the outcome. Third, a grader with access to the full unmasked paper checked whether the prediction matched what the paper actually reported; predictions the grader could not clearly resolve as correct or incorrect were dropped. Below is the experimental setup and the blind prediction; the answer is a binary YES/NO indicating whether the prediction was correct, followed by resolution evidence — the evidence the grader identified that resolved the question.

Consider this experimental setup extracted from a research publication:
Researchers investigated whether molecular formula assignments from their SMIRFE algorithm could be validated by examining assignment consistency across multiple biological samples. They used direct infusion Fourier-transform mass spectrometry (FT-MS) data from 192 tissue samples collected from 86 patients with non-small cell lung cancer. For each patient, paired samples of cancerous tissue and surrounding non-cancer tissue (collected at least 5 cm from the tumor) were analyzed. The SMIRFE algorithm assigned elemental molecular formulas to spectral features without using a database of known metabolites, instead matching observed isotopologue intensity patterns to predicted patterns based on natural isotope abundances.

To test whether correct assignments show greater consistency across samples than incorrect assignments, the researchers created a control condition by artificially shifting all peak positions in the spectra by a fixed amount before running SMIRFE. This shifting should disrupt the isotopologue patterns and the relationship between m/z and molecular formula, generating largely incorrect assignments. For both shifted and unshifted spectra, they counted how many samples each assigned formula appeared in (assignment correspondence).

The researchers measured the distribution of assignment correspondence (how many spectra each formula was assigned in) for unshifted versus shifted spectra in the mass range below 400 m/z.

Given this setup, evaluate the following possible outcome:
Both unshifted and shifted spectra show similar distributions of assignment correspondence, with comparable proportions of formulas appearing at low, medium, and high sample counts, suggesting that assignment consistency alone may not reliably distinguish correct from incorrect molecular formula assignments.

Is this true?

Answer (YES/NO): NO